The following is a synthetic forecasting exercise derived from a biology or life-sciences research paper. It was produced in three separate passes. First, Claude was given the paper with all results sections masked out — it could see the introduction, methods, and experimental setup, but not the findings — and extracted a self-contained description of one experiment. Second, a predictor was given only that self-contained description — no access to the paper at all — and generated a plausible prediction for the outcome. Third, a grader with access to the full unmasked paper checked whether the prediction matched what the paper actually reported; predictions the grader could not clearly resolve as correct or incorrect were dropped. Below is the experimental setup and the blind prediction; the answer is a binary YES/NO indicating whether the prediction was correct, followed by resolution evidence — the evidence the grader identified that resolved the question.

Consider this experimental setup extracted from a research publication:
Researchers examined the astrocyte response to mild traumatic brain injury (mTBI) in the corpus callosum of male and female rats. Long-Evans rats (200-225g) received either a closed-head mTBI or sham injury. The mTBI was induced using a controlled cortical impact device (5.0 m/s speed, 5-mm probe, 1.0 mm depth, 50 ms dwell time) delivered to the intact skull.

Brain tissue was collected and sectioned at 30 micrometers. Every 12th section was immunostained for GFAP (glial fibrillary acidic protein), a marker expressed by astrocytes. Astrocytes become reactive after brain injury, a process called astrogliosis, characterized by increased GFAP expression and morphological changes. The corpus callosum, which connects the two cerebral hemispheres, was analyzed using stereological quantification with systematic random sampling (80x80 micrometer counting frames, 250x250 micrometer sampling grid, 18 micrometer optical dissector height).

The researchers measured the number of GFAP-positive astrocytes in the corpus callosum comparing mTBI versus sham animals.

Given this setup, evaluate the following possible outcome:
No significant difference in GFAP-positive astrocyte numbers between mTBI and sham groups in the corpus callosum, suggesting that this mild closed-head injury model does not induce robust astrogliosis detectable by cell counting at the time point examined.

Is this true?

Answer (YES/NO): YES